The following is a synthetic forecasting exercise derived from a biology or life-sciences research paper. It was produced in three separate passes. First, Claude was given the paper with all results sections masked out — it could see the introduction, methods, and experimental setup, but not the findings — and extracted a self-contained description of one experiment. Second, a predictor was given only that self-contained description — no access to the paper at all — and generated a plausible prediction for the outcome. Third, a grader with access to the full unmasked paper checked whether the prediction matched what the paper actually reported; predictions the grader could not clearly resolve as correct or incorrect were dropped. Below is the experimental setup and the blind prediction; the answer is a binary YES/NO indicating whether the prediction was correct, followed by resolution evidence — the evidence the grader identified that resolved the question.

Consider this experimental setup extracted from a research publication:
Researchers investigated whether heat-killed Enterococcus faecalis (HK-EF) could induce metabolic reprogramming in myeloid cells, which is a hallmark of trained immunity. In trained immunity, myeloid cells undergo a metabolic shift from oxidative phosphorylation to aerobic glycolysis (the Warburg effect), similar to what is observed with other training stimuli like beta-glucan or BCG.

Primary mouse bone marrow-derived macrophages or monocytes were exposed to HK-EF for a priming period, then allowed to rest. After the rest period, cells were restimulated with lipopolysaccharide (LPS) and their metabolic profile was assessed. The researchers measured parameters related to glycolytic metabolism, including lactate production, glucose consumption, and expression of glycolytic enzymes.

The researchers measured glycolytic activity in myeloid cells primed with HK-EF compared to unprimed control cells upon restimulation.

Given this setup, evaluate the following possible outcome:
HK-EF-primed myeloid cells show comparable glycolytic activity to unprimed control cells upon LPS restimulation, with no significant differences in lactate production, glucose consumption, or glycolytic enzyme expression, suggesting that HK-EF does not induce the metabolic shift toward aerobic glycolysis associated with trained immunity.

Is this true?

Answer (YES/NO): NO